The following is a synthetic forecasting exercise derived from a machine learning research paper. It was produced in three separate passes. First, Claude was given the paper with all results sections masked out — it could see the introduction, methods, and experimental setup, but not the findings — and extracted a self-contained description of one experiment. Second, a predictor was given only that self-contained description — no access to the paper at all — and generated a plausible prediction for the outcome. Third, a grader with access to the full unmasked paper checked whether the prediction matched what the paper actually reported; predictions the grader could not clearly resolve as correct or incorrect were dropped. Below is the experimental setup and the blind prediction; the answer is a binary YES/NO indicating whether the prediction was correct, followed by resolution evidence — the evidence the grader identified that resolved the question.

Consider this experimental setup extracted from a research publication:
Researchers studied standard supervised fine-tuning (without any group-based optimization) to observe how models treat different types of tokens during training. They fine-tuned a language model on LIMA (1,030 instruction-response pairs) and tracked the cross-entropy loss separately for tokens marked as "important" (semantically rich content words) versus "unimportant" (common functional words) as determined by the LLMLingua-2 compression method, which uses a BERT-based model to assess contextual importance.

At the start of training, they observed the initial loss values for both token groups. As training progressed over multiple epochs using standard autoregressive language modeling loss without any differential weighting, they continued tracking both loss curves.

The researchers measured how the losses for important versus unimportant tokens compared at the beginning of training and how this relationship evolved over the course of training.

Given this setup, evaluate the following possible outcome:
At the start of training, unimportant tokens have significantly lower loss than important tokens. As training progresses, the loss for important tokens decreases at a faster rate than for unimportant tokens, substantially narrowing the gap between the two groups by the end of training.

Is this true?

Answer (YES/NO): NO